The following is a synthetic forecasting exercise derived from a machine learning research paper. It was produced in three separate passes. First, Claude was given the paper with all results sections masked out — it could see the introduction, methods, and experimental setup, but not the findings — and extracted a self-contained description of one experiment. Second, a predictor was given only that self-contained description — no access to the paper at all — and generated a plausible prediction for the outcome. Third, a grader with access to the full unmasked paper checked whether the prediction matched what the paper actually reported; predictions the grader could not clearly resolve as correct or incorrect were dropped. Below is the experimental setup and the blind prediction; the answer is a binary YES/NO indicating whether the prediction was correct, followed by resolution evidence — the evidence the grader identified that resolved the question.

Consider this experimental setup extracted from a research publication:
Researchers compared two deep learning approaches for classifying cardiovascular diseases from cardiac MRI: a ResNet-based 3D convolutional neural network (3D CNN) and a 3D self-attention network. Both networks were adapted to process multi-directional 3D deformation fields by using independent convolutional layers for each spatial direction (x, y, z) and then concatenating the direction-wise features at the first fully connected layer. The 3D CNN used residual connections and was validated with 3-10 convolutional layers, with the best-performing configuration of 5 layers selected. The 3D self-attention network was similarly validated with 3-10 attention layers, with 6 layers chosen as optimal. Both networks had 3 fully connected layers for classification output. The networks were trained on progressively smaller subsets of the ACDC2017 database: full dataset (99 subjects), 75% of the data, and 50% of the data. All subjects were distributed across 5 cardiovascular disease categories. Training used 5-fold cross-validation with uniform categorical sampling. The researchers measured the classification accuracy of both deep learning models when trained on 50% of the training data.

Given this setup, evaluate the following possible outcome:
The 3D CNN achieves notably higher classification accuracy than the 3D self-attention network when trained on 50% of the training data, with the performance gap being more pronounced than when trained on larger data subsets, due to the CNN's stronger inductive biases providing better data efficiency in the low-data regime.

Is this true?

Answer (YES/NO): NO